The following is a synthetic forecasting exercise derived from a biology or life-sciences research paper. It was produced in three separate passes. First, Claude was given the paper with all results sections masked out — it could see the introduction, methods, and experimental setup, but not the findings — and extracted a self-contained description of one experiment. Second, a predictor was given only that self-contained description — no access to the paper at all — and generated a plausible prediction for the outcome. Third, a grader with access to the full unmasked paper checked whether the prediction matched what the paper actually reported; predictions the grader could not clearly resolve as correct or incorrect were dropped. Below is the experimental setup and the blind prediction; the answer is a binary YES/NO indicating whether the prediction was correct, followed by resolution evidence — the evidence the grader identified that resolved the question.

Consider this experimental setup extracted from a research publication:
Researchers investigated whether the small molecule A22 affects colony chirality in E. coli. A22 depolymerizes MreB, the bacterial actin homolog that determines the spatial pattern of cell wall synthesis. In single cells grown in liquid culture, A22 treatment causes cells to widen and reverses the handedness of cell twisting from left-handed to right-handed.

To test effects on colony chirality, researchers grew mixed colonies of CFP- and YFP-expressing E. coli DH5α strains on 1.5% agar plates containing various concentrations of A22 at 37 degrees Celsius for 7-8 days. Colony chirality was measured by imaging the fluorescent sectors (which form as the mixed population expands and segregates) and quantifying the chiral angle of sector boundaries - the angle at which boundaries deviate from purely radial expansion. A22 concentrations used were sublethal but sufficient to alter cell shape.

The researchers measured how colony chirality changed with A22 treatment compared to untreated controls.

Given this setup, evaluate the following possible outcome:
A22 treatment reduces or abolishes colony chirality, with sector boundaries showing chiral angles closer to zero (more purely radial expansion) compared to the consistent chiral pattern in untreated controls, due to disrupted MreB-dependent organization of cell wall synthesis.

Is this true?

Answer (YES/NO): YES